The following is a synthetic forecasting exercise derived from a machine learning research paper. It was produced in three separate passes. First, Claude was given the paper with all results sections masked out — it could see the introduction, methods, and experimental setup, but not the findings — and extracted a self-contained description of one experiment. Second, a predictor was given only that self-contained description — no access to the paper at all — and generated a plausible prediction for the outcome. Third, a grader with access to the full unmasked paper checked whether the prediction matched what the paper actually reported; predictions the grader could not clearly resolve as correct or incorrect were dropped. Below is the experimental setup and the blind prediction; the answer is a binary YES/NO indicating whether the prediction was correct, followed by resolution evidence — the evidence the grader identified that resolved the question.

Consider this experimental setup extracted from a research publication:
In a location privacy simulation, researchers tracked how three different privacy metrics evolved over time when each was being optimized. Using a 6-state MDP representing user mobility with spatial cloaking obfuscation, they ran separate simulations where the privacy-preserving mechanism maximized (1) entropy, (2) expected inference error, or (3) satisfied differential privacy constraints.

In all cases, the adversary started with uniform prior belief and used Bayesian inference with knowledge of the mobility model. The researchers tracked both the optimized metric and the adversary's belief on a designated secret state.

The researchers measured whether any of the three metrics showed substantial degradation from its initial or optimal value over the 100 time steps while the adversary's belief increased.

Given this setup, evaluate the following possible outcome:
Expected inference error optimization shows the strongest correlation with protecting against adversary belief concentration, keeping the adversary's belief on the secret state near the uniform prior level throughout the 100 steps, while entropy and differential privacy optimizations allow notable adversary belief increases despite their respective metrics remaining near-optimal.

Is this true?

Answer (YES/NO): NO